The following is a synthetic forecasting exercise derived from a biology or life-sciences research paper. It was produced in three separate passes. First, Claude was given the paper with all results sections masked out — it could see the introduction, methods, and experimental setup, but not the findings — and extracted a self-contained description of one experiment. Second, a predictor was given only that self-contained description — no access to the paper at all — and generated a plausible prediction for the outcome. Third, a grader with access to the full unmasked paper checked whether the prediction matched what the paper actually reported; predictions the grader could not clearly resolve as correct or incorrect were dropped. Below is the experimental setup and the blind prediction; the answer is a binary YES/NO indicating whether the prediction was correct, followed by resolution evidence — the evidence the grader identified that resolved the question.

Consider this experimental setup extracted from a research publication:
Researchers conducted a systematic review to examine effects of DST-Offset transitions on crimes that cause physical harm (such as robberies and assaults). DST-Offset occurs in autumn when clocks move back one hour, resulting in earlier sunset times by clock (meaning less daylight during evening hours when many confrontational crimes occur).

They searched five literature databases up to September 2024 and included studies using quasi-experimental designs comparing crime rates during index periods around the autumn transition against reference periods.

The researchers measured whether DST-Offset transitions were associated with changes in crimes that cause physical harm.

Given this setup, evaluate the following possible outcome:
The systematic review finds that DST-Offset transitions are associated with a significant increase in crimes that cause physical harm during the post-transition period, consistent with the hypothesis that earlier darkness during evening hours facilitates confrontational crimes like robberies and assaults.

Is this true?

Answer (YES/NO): YES